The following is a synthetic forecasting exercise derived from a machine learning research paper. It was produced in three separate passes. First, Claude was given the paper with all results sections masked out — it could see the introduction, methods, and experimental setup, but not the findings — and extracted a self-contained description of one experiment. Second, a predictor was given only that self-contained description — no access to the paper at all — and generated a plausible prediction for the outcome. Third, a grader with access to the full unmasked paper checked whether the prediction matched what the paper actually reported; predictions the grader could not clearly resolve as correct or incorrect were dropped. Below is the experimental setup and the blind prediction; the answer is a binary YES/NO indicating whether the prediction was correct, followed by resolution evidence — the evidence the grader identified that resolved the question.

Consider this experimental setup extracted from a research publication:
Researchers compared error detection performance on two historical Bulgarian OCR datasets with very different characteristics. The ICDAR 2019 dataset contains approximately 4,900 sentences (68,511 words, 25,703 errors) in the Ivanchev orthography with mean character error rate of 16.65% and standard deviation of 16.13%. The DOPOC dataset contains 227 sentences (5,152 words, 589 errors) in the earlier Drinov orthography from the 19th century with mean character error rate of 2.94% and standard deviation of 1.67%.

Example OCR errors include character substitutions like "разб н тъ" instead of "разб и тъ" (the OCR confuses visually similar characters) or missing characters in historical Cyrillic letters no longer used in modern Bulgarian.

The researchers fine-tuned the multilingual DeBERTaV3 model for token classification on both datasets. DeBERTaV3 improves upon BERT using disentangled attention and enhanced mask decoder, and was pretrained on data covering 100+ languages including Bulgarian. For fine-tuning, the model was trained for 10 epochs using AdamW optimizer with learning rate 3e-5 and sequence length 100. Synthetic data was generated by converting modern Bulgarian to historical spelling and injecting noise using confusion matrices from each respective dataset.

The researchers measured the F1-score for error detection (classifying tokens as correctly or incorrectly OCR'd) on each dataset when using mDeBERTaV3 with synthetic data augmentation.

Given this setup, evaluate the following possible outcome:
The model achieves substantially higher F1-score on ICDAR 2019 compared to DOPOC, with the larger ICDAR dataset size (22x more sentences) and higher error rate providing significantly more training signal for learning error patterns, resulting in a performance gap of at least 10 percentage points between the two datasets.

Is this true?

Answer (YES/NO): YES